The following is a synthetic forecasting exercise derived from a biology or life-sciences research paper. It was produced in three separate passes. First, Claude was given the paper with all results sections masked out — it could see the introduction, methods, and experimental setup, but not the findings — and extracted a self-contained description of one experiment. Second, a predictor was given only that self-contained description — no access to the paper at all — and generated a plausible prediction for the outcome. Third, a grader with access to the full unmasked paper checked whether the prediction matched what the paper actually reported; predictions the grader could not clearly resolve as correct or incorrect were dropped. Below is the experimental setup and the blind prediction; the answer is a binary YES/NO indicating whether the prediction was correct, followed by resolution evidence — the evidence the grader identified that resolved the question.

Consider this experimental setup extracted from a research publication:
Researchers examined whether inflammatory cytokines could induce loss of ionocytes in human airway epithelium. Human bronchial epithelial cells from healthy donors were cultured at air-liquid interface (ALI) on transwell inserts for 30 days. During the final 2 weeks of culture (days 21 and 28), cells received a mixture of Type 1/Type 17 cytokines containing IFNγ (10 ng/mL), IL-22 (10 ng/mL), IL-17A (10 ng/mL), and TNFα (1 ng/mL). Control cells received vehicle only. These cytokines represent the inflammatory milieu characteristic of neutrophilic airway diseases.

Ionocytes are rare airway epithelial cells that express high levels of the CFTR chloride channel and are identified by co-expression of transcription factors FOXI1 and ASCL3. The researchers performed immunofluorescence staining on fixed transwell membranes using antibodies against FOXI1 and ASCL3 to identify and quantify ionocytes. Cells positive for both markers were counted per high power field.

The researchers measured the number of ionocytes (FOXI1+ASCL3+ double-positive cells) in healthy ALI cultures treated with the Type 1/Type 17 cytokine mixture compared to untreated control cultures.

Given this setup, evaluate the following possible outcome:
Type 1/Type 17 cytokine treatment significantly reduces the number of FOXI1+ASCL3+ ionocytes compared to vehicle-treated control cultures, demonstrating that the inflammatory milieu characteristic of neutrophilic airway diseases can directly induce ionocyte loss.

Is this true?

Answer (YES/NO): YES